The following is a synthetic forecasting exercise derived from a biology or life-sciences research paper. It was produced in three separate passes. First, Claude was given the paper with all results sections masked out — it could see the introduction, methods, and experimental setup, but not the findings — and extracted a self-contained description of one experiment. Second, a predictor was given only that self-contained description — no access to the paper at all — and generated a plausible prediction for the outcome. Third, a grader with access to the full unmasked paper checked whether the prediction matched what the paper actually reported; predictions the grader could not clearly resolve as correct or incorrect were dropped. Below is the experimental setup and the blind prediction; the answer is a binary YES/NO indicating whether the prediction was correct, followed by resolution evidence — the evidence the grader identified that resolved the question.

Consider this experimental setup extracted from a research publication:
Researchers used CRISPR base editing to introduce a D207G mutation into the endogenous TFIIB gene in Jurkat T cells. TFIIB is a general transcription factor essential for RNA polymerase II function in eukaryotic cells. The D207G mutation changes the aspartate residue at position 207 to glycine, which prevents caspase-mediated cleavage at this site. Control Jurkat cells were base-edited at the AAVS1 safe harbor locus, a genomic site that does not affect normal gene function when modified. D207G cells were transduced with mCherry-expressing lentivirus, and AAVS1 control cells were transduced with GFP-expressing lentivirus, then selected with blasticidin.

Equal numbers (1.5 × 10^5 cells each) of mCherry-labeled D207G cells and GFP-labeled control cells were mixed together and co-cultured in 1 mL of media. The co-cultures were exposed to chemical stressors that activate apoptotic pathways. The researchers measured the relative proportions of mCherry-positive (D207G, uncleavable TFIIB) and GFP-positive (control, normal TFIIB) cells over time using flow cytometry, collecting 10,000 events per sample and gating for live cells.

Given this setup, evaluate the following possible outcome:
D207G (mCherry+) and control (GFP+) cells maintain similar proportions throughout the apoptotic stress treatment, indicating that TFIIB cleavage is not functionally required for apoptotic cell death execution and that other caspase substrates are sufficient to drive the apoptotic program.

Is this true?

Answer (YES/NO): NO